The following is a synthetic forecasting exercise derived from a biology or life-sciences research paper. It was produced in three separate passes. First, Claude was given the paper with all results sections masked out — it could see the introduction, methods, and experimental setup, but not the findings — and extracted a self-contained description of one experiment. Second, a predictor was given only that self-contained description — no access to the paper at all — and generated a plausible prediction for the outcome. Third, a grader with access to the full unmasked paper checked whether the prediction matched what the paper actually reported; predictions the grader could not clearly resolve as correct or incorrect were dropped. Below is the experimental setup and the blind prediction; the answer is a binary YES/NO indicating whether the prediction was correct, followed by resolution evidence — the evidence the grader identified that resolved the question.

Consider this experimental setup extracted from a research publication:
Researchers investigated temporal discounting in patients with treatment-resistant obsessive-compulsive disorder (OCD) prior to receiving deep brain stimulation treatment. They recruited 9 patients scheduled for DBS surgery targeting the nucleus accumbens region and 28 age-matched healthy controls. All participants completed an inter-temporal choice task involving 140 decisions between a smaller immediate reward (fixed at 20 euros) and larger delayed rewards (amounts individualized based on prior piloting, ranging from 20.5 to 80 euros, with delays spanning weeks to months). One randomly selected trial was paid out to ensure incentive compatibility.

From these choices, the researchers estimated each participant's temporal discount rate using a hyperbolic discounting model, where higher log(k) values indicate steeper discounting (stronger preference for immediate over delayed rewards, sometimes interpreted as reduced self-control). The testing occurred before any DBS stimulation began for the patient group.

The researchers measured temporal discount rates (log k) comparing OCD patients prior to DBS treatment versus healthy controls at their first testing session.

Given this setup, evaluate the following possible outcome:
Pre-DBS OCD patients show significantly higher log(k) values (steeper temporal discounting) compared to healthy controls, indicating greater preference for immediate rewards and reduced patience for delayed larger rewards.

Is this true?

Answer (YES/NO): YES